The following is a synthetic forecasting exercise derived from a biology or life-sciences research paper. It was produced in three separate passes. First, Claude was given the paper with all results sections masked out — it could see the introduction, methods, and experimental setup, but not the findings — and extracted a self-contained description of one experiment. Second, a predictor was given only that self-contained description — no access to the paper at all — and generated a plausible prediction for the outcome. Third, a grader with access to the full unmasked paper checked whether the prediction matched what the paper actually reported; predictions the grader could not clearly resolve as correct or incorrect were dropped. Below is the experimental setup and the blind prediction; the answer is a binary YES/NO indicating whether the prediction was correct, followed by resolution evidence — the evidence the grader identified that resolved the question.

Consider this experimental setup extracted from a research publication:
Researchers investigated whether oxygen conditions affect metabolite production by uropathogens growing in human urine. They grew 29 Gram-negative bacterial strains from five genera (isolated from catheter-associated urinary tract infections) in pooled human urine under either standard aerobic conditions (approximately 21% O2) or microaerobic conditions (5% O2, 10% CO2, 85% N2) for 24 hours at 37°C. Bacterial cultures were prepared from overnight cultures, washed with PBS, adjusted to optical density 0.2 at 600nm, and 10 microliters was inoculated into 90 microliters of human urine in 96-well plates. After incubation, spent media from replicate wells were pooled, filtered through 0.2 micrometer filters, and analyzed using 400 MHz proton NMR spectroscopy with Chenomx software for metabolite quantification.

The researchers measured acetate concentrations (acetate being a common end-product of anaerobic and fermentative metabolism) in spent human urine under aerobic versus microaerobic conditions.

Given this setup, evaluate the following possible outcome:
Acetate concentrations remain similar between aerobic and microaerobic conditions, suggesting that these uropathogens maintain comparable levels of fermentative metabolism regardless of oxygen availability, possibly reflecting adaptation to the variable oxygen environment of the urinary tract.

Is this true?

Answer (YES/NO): NO